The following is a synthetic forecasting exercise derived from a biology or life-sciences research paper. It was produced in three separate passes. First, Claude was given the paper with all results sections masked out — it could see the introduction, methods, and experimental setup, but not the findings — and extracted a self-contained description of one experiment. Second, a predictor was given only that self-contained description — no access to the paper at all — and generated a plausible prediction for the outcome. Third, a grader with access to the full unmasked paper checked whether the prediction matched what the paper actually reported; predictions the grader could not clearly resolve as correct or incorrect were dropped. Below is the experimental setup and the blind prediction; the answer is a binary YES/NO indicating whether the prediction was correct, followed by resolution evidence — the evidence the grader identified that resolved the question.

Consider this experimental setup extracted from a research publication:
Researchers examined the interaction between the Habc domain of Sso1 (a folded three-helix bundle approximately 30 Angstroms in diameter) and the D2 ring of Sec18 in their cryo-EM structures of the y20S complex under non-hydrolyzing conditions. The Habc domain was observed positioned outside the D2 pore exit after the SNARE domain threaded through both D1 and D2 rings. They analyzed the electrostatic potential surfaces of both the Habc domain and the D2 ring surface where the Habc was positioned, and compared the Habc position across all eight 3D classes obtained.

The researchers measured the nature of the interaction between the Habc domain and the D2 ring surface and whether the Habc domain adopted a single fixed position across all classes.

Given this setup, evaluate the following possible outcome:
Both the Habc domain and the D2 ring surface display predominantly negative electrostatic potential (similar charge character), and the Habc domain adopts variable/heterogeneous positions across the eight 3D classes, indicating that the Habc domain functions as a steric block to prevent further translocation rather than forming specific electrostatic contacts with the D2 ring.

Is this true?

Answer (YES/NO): NO